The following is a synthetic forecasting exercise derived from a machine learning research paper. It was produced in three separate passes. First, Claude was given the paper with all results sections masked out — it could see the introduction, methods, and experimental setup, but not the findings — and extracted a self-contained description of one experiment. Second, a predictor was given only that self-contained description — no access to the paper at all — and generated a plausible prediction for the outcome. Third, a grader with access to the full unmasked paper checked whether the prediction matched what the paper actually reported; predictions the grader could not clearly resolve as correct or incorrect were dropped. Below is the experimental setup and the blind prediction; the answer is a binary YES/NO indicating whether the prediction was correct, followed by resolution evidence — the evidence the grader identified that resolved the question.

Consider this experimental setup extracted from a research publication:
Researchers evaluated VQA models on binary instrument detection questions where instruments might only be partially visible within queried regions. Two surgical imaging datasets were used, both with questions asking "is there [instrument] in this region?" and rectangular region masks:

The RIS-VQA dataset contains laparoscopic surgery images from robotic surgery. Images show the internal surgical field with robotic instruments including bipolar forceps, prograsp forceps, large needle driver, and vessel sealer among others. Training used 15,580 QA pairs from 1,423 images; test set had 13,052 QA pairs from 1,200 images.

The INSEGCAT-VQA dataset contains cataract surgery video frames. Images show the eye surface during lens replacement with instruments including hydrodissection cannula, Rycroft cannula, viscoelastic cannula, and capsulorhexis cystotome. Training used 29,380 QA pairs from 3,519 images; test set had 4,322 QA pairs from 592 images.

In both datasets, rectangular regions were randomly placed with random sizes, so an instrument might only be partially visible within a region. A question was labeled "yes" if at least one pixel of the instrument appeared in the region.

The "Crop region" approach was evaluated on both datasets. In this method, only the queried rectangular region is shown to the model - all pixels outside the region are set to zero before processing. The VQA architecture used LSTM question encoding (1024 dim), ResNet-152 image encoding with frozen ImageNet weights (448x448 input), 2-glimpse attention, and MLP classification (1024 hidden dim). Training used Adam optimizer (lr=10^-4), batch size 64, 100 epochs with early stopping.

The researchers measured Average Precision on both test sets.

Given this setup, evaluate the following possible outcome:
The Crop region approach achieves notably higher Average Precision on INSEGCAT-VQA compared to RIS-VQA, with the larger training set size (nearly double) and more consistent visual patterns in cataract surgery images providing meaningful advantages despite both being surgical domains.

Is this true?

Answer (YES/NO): YES